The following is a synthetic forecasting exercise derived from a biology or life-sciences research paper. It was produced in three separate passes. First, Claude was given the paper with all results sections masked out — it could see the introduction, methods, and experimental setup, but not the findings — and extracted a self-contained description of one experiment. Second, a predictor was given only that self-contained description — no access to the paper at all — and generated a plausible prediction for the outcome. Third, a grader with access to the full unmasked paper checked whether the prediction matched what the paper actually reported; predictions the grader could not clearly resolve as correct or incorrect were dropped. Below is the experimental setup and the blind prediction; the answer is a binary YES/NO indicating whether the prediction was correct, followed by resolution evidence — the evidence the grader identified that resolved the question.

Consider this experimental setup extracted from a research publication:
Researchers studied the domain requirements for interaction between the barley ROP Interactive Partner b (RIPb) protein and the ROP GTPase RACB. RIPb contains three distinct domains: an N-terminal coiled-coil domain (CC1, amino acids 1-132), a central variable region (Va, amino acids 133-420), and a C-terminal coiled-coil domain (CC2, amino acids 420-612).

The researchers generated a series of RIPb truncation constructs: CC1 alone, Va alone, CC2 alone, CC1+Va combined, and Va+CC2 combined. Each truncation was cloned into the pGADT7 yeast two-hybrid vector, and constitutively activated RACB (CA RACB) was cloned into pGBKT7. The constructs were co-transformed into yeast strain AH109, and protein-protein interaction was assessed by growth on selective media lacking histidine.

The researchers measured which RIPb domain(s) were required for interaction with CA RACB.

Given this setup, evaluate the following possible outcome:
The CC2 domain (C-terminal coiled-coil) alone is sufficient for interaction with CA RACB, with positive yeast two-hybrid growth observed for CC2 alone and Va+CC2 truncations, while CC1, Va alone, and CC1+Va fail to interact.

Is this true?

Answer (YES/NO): YES